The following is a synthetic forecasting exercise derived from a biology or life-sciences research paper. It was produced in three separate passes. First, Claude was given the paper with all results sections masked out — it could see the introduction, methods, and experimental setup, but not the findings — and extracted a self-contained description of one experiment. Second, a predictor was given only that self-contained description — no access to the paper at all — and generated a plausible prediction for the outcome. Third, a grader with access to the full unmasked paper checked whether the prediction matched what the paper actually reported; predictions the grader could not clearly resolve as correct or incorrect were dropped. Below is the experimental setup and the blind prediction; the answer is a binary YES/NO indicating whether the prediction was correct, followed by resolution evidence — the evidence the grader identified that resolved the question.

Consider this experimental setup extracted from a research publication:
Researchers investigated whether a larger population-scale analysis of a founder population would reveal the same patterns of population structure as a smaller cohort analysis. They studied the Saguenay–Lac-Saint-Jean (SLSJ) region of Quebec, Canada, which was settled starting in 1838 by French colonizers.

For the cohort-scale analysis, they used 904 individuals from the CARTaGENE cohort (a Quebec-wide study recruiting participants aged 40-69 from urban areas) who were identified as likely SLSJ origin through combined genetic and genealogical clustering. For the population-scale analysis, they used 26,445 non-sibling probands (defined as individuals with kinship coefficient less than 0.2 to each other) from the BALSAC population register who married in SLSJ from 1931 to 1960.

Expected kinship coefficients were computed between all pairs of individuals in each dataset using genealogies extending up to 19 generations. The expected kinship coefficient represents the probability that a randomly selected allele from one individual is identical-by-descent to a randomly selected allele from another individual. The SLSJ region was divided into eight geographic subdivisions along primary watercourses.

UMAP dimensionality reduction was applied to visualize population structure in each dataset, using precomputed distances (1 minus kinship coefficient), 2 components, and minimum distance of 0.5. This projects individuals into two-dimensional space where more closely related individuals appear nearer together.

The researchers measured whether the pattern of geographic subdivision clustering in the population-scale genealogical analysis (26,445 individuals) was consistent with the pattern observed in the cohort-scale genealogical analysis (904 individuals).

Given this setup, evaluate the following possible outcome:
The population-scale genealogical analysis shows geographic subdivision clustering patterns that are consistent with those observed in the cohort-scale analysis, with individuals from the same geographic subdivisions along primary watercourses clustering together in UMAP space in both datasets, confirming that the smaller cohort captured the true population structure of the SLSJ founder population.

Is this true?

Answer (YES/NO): YES